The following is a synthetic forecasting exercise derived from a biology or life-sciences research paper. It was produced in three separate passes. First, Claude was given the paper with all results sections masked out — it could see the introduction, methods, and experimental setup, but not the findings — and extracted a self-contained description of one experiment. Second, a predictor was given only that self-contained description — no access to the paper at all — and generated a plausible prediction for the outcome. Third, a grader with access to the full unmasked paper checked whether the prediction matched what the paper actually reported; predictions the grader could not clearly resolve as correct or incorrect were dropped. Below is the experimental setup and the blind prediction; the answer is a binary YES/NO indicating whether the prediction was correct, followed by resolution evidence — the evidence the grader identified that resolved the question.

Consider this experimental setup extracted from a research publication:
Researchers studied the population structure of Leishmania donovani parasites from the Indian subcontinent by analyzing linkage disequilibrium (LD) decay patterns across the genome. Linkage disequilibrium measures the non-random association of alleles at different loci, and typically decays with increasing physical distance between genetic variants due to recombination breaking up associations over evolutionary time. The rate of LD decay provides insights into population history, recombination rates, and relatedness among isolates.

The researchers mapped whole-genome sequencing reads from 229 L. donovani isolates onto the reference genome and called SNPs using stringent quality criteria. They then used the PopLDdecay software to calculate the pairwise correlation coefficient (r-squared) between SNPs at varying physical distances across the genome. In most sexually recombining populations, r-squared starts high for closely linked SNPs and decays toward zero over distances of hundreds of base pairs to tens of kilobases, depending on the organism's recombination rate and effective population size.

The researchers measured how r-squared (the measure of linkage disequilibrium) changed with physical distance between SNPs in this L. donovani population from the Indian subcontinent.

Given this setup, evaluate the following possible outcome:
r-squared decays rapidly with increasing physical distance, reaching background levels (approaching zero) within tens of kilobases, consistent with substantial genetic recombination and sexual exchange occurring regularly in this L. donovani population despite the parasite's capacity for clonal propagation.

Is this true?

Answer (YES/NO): NO